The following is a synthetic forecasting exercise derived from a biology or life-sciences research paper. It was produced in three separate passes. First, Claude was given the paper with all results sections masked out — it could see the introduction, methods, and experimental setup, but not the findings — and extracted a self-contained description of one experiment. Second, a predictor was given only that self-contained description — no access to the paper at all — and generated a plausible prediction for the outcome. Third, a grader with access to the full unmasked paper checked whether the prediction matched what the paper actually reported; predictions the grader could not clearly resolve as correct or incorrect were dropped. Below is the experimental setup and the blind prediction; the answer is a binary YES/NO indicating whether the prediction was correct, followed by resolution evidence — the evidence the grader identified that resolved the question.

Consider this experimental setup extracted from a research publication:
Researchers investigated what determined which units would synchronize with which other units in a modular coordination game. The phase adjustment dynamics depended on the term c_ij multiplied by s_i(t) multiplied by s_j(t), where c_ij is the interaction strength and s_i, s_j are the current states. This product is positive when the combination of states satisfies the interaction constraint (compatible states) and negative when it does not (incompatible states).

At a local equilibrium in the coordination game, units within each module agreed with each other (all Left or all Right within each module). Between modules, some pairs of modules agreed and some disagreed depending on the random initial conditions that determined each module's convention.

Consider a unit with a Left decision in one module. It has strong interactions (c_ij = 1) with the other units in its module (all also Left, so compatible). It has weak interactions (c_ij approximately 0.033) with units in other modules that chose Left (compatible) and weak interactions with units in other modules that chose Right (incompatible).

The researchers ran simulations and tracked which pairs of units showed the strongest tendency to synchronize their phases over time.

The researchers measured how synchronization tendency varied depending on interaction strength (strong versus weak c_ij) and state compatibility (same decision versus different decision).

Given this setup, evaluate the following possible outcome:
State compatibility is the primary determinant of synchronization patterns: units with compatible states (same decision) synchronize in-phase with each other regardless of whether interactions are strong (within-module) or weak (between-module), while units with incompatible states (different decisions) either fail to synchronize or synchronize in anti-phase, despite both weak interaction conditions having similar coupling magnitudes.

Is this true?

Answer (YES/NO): NO